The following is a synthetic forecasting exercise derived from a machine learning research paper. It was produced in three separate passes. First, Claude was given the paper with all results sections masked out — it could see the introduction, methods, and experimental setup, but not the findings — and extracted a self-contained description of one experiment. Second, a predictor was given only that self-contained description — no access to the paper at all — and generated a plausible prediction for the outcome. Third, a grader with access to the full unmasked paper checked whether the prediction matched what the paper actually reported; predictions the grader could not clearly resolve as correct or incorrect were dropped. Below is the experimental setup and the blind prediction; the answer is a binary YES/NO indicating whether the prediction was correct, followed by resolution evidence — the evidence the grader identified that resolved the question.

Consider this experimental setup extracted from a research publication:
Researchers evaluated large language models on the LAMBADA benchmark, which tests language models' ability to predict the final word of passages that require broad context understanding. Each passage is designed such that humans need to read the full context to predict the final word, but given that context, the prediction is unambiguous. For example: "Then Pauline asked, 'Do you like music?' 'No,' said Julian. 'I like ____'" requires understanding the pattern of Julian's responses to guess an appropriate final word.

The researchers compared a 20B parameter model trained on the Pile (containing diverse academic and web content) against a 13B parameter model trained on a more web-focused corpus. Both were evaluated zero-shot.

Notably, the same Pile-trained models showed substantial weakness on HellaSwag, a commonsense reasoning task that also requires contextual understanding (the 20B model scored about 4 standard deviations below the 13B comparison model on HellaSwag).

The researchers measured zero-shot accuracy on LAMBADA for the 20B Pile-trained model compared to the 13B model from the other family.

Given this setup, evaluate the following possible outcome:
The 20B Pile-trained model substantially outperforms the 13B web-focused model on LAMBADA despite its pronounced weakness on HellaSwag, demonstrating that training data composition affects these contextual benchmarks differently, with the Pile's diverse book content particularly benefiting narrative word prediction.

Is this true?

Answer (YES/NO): NO